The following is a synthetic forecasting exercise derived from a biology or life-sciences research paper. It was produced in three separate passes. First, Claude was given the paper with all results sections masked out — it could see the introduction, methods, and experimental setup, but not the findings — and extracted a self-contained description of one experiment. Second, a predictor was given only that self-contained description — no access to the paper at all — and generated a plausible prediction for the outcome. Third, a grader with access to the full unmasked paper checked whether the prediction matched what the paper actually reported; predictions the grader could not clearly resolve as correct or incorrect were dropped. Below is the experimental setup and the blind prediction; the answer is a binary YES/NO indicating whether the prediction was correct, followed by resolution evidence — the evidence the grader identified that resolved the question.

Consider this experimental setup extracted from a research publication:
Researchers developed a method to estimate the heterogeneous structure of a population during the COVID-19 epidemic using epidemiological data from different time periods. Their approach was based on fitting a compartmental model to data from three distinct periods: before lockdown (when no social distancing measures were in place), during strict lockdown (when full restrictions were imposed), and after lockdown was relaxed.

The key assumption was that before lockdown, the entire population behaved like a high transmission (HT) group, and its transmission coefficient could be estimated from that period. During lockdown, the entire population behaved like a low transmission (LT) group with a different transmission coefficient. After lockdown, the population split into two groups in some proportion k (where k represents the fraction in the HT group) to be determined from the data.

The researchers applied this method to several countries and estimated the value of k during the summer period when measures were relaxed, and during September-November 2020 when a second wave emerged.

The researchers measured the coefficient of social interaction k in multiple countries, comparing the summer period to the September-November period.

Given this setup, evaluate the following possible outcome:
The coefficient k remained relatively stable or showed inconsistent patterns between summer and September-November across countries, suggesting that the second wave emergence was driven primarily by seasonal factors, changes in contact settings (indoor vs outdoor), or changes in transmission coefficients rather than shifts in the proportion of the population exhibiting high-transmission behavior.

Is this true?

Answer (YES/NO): NO